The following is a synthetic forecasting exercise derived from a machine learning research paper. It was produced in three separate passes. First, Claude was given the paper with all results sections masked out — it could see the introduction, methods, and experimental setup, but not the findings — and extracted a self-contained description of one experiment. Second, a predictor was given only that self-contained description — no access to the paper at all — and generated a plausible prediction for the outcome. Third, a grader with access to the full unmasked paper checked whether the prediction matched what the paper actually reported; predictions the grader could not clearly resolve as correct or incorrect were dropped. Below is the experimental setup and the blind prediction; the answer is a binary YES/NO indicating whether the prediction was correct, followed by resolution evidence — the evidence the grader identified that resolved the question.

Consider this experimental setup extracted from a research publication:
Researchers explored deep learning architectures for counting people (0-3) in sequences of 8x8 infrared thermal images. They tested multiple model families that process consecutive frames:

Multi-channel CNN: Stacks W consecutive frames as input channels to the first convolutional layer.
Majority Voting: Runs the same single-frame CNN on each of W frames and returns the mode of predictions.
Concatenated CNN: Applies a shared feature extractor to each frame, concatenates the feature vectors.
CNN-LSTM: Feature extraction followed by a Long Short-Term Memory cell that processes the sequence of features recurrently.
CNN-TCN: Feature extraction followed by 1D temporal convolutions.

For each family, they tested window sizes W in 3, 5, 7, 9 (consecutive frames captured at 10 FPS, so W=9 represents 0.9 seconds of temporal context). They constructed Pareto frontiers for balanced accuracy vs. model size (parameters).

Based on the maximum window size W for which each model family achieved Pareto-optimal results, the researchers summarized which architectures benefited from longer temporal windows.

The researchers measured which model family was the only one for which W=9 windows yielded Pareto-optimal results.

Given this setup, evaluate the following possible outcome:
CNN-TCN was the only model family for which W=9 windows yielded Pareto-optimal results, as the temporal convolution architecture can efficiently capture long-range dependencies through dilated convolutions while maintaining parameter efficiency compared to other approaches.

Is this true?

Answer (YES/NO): NO